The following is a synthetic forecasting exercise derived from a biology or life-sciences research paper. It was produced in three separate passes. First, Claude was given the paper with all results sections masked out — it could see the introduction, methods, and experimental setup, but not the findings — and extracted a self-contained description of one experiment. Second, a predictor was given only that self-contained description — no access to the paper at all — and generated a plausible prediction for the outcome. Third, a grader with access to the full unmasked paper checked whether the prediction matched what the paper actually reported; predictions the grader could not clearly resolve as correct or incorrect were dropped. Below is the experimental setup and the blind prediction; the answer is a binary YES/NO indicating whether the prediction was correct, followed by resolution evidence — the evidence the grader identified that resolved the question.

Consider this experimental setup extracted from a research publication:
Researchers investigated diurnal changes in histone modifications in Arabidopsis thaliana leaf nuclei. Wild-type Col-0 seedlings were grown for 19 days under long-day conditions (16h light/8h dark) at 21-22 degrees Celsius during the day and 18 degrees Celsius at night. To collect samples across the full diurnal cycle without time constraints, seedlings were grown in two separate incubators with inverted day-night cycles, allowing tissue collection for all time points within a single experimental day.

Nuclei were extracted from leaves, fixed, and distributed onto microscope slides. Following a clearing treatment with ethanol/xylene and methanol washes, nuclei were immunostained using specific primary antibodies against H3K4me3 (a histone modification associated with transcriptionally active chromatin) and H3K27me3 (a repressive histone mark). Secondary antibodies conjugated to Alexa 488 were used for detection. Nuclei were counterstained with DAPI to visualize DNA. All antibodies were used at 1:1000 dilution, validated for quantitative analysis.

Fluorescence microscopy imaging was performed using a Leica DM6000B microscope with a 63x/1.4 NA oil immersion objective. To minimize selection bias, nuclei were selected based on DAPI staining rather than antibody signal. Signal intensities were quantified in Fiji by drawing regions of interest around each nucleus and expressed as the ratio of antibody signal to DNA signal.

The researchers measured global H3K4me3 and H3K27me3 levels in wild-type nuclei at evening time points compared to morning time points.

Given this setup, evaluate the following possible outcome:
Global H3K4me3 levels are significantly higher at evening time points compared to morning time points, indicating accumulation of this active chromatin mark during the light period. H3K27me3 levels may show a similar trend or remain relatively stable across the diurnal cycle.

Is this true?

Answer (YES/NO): NO